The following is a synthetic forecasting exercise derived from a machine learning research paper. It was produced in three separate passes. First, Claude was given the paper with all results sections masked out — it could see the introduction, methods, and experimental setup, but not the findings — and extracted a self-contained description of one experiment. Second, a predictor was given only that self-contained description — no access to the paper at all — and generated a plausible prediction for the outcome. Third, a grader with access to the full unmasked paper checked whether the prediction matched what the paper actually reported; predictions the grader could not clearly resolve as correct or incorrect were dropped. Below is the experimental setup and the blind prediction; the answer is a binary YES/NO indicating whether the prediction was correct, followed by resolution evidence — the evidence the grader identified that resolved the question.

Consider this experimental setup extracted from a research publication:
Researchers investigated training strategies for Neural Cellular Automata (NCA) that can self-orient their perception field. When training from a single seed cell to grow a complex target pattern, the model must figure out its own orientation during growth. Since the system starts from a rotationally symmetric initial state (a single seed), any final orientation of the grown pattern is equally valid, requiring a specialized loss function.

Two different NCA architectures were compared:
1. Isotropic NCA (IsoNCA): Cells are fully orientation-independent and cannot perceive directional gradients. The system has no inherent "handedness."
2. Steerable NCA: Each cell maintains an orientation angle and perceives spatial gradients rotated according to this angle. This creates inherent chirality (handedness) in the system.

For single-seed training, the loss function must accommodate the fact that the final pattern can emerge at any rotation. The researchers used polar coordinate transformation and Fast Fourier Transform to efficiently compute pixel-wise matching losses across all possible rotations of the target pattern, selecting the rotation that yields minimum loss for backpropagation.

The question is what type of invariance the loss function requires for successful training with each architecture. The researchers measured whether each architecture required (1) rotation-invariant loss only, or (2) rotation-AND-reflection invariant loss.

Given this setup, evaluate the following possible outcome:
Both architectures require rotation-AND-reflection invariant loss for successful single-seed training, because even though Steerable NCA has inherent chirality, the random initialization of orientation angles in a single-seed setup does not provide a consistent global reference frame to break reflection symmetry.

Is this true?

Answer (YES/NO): NO